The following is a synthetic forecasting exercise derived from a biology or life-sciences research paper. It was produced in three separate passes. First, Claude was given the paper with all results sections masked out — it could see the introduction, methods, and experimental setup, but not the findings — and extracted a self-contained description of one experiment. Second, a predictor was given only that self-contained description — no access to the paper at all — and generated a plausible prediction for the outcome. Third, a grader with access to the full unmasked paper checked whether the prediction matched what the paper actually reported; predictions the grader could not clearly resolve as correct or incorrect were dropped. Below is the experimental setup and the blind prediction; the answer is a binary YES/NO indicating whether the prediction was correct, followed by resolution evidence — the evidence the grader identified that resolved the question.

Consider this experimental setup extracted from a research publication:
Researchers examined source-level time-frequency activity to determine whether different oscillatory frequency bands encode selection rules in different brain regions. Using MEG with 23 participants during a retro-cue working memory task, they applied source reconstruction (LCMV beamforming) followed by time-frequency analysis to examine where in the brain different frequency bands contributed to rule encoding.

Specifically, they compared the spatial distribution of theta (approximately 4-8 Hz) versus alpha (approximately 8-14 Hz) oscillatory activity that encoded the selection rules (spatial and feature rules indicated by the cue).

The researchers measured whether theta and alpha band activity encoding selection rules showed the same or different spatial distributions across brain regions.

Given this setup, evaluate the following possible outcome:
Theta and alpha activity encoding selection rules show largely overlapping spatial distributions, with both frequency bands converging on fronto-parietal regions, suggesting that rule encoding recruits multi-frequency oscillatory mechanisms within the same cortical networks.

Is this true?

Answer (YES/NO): NO